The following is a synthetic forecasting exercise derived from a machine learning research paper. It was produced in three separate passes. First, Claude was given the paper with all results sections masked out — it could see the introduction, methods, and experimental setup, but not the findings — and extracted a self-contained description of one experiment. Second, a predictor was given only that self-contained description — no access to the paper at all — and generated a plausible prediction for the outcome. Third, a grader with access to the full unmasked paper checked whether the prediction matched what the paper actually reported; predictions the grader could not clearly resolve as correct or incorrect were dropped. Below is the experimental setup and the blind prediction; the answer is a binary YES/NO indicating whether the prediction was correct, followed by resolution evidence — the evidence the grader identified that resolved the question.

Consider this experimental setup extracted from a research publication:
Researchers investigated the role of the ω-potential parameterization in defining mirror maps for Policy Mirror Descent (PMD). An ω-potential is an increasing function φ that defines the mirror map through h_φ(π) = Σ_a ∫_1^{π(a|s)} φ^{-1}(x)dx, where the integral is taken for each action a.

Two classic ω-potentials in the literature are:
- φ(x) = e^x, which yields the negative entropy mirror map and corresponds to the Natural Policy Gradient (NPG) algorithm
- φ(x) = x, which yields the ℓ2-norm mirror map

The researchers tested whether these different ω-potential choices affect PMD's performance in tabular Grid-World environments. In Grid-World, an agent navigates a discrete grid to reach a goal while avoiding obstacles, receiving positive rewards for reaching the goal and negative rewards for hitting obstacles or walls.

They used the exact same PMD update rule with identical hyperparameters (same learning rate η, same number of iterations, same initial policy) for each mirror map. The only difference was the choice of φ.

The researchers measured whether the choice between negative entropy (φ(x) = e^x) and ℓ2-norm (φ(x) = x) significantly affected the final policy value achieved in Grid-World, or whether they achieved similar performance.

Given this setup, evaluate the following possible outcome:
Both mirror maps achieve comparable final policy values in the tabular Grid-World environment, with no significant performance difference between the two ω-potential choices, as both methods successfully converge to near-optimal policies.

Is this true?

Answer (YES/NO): NO